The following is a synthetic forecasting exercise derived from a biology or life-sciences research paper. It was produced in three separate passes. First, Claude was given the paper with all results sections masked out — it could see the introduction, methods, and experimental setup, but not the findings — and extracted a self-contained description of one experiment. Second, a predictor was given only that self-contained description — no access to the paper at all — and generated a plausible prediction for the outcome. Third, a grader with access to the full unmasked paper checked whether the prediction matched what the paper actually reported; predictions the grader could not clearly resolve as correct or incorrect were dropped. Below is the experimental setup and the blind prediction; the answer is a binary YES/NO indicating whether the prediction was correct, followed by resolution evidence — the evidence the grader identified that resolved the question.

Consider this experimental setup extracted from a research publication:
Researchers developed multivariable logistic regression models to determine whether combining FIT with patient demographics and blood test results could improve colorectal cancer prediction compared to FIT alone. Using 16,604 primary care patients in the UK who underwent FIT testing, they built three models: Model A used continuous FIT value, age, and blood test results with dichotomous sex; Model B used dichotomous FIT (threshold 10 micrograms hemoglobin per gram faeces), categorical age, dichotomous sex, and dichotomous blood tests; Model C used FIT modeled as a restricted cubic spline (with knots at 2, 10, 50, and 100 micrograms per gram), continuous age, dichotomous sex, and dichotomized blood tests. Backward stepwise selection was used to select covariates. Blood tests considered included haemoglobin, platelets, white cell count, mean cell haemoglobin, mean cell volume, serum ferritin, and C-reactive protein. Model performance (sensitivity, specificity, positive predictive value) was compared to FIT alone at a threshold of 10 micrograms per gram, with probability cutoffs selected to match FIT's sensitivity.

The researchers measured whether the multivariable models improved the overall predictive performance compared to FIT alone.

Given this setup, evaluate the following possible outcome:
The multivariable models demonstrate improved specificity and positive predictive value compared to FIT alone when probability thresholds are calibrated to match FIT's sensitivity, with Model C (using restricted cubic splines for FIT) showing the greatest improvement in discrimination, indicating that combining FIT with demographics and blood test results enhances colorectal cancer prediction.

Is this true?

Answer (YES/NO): NO